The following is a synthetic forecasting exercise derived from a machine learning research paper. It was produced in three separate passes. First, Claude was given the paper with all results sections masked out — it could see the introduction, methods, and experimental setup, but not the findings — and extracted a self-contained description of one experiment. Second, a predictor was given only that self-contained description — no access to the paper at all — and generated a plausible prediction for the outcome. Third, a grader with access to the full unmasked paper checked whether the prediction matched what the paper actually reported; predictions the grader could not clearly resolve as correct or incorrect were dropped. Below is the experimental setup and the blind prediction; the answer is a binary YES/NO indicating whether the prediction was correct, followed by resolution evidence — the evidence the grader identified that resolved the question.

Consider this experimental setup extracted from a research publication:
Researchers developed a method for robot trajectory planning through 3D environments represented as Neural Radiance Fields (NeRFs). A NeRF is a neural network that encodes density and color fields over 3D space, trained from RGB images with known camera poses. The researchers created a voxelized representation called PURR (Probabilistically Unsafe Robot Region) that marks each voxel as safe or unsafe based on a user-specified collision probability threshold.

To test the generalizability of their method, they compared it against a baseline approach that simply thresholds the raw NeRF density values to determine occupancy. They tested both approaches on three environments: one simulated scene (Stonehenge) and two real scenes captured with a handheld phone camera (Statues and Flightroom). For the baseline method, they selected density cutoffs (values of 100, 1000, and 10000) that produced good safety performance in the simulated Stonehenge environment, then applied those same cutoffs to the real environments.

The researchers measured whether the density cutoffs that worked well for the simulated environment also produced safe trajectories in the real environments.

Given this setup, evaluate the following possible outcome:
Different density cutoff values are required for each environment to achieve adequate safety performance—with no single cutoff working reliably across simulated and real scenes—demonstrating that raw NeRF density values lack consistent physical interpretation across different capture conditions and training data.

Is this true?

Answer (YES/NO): YES